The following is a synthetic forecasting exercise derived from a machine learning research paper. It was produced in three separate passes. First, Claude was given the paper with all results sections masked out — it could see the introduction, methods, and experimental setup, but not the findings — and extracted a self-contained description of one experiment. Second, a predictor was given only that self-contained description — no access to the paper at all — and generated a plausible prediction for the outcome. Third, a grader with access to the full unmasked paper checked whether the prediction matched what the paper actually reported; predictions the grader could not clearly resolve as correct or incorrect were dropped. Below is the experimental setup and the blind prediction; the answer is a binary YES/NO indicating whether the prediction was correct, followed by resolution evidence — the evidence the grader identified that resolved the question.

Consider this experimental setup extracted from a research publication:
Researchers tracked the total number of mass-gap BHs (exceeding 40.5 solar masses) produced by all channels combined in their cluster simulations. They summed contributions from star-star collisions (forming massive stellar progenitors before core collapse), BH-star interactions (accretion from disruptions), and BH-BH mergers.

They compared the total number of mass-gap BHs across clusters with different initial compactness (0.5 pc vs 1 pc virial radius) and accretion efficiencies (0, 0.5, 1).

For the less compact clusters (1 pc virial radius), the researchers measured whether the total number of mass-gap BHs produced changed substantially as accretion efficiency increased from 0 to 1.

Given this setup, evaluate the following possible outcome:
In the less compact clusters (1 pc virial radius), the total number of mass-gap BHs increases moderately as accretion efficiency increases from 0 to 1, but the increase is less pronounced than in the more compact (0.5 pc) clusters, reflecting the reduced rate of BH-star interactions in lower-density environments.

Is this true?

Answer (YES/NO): NO